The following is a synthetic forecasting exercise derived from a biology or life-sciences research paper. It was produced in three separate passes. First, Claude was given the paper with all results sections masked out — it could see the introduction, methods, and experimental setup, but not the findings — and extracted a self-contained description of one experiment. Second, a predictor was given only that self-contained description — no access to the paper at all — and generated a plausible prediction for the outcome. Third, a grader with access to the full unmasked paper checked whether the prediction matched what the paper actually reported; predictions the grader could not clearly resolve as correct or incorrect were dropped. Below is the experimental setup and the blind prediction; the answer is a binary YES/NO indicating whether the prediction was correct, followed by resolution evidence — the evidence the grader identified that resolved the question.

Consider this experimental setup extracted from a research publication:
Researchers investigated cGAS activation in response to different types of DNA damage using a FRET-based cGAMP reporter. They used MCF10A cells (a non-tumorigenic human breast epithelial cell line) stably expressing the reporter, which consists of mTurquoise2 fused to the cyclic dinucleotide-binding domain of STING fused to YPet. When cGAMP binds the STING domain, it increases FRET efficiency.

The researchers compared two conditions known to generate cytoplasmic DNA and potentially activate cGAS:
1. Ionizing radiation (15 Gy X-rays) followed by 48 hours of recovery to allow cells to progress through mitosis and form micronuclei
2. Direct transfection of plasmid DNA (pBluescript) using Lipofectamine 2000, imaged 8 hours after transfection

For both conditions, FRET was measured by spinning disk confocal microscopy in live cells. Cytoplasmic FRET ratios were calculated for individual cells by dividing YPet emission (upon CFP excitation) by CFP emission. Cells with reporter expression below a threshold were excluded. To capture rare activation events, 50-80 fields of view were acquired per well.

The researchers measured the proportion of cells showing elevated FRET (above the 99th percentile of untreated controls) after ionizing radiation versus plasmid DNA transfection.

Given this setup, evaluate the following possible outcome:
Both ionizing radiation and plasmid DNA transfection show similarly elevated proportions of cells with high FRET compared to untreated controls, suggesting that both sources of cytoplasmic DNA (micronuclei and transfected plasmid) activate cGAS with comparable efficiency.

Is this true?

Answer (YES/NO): NO